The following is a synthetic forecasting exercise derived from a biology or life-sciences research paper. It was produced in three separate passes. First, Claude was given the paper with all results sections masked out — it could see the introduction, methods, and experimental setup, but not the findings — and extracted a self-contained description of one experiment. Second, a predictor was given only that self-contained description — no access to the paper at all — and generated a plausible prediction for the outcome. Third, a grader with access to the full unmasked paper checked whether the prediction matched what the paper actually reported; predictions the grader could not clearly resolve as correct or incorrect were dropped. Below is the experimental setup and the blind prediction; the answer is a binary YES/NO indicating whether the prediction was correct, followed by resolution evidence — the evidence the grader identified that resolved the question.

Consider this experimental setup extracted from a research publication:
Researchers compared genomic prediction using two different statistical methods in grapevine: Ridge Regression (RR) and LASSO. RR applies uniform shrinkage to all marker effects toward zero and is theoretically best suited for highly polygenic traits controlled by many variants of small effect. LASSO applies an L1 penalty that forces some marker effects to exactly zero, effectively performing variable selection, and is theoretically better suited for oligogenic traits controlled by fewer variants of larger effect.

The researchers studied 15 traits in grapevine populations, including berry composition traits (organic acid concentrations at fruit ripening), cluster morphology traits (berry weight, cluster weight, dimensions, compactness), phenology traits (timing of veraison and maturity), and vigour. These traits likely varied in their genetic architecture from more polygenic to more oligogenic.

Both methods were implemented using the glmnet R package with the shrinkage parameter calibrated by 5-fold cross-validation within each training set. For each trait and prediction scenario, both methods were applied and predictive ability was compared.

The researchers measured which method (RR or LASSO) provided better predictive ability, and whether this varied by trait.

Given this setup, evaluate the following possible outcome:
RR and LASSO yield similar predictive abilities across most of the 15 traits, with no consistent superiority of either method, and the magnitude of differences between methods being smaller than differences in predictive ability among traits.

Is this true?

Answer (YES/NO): NO